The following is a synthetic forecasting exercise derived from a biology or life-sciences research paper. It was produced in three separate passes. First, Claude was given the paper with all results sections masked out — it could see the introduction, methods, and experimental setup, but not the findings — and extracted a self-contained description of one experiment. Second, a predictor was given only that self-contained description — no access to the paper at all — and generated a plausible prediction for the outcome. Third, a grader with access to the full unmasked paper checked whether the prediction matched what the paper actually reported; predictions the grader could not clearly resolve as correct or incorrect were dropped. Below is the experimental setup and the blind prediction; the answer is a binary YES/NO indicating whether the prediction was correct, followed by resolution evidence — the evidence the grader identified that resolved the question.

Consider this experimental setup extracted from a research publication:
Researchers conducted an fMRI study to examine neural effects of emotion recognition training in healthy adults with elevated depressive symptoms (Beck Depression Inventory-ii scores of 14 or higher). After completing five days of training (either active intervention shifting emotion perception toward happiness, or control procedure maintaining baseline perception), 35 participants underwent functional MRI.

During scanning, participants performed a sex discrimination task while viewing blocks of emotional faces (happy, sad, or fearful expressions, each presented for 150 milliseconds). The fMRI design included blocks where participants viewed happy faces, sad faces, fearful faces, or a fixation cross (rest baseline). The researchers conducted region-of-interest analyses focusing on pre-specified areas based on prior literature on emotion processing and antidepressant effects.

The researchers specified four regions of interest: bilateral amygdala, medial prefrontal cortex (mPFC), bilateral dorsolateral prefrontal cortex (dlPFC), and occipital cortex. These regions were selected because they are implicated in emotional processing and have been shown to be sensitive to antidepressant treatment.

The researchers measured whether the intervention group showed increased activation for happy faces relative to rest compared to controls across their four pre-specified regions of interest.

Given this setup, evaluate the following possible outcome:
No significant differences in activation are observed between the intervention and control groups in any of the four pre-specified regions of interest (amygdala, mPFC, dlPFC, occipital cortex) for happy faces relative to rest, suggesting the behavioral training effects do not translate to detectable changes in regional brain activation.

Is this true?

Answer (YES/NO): NO